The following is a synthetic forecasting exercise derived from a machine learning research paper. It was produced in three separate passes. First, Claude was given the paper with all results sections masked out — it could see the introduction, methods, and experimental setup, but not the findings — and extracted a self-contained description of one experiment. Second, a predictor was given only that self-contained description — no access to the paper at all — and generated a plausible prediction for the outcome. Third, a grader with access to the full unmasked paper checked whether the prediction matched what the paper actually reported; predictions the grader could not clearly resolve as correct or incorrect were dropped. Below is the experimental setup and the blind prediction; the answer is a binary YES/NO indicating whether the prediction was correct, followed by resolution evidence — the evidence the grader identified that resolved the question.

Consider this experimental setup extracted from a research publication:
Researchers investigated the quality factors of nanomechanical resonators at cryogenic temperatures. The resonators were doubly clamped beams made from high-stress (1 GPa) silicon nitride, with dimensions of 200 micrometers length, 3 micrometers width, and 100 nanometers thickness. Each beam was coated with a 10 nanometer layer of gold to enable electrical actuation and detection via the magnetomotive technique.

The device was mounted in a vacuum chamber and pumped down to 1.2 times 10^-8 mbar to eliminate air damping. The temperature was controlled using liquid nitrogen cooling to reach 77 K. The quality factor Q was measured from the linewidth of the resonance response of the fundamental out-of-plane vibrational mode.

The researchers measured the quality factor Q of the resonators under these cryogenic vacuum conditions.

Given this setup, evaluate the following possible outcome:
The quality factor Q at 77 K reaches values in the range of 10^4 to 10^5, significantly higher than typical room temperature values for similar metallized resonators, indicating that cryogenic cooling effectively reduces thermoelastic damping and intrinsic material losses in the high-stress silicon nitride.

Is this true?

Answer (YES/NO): YES